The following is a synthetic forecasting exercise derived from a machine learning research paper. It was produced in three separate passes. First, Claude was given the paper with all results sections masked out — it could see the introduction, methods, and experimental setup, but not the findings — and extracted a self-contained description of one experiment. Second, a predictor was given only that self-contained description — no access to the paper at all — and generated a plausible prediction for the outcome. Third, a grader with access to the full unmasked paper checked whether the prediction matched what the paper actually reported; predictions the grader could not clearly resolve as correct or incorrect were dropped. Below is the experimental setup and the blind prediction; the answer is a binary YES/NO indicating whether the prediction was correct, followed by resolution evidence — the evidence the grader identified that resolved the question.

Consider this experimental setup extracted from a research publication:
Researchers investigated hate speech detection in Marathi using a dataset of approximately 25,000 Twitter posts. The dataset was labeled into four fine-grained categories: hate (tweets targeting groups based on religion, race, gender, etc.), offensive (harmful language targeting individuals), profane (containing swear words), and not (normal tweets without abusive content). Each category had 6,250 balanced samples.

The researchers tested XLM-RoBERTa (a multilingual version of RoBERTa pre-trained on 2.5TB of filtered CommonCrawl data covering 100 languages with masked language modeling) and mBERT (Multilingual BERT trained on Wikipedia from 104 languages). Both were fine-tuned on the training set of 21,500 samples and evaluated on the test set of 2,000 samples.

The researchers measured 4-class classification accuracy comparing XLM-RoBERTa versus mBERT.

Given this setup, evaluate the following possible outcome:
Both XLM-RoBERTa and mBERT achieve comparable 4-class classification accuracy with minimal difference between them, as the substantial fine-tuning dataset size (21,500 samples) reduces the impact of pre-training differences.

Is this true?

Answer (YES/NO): YES